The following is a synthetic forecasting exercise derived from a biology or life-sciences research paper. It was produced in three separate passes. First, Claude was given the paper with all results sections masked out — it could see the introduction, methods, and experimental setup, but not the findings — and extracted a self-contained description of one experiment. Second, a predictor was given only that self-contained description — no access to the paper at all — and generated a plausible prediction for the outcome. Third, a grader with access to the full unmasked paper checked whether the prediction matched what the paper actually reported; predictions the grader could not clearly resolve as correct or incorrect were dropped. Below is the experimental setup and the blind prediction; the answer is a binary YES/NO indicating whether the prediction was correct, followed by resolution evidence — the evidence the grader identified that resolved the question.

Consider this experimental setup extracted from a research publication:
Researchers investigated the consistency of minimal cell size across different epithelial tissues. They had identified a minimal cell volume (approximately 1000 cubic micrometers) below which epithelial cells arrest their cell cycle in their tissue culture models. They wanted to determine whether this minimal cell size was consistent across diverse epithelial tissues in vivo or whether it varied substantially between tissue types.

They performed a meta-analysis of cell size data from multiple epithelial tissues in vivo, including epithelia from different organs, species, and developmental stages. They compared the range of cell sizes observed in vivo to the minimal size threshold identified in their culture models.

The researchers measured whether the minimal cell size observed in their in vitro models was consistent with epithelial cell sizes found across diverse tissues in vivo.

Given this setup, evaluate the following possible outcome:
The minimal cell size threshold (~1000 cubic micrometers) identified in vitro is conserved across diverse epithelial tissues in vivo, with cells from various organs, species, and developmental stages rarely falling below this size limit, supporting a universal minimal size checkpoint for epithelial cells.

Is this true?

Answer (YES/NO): NO